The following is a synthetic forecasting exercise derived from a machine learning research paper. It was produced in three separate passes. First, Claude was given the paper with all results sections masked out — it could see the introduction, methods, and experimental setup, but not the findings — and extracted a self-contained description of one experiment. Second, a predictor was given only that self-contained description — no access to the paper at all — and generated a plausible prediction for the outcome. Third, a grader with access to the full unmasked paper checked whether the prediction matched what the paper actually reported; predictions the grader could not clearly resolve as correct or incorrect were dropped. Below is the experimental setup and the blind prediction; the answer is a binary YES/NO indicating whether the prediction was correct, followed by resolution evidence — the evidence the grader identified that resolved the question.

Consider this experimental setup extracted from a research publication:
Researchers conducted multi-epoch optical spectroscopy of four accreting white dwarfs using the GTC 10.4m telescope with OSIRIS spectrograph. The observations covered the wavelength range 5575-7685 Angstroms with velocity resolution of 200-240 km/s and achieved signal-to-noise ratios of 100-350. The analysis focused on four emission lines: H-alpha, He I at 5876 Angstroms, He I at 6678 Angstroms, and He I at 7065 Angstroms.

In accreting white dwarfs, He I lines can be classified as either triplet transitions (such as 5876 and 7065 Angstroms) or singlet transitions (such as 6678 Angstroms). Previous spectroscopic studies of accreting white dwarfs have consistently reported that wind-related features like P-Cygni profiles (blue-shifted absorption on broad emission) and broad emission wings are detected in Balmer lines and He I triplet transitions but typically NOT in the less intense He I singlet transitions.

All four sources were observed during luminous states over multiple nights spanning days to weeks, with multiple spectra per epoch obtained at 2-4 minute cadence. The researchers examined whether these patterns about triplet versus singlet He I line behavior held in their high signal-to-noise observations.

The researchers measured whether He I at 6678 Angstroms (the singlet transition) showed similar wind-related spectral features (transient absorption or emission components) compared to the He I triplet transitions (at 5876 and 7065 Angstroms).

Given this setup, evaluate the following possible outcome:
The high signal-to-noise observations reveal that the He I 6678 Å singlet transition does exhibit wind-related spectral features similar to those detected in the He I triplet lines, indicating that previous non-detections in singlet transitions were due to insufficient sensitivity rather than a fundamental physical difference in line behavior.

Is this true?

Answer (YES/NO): NO